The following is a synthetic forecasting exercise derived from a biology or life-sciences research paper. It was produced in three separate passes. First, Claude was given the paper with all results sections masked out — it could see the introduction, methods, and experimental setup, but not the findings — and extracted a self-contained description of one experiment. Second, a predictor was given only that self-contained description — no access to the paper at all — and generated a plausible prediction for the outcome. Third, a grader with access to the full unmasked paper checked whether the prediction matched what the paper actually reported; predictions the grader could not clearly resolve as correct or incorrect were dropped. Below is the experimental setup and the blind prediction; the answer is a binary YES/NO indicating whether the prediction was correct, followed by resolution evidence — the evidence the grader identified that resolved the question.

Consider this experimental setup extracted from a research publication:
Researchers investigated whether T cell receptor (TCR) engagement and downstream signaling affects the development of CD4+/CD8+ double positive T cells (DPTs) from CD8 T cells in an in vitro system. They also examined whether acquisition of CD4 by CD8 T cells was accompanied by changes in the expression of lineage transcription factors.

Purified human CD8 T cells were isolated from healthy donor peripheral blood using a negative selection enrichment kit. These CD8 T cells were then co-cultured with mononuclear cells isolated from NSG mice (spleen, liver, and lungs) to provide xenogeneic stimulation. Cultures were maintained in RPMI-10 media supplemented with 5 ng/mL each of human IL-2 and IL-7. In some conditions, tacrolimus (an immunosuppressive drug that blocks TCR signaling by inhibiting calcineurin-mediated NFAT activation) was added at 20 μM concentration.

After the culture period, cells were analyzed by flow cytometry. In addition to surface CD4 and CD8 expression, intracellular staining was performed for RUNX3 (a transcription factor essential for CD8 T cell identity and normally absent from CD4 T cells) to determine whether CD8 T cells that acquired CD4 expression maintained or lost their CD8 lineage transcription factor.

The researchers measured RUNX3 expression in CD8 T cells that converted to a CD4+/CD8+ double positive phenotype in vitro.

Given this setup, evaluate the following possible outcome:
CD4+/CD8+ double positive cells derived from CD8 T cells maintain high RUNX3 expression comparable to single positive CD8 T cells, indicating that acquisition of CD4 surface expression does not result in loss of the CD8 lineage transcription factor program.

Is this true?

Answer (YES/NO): NO